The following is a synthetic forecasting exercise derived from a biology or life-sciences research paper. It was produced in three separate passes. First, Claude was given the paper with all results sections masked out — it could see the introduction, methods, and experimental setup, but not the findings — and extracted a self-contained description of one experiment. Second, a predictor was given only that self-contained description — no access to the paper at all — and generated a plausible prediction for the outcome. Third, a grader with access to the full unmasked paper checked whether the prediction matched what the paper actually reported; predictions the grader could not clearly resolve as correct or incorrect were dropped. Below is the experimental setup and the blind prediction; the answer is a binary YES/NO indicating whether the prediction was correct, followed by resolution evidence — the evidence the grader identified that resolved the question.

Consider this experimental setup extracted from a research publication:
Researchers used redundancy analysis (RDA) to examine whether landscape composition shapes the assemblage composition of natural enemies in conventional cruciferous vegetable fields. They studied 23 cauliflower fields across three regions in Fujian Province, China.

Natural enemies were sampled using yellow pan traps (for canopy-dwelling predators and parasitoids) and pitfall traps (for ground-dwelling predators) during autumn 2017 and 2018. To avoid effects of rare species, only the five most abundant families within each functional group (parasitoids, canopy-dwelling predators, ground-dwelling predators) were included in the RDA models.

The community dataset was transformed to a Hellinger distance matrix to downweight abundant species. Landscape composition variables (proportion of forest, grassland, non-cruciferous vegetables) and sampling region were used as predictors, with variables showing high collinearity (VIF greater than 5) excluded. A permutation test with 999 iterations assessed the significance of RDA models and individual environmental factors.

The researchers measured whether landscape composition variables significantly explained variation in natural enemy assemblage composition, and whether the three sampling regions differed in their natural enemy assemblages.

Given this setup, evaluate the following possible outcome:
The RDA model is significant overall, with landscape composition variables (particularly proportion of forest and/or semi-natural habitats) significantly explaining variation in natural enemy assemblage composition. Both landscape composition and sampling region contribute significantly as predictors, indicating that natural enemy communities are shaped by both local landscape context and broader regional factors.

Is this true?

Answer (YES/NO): YES